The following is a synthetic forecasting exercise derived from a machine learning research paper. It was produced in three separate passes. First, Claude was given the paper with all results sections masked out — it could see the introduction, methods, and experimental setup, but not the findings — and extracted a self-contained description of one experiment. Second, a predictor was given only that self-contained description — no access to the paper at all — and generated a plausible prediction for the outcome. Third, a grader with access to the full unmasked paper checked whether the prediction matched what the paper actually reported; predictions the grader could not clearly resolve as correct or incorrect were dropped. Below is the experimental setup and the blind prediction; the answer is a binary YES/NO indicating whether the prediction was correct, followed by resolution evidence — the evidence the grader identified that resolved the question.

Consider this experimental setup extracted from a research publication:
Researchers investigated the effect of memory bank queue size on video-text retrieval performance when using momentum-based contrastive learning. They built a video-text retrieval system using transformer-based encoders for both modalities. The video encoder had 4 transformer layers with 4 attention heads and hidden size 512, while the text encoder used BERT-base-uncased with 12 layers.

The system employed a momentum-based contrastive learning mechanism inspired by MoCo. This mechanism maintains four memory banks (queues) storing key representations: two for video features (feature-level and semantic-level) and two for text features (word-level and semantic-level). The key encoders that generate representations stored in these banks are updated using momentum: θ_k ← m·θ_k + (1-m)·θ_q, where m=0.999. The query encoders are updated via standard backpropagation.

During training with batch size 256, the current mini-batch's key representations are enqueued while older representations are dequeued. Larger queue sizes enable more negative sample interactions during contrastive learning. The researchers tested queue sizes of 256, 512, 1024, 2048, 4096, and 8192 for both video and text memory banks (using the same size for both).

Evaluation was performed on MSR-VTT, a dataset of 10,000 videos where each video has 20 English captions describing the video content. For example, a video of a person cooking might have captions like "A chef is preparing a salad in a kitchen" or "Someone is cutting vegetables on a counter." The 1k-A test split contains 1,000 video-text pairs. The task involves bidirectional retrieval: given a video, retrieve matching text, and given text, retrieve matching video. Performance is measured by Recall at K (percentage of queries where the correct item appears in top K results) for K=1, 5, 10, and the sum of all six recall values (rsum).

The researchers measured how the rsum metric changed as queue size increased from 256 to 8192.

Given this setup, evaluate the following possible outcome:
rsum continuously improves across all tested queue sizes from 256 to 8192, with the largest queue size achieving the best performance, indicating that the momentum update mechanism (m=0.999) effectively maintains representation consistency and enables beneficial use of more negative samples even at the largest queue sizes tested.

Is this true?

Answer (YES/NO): NO